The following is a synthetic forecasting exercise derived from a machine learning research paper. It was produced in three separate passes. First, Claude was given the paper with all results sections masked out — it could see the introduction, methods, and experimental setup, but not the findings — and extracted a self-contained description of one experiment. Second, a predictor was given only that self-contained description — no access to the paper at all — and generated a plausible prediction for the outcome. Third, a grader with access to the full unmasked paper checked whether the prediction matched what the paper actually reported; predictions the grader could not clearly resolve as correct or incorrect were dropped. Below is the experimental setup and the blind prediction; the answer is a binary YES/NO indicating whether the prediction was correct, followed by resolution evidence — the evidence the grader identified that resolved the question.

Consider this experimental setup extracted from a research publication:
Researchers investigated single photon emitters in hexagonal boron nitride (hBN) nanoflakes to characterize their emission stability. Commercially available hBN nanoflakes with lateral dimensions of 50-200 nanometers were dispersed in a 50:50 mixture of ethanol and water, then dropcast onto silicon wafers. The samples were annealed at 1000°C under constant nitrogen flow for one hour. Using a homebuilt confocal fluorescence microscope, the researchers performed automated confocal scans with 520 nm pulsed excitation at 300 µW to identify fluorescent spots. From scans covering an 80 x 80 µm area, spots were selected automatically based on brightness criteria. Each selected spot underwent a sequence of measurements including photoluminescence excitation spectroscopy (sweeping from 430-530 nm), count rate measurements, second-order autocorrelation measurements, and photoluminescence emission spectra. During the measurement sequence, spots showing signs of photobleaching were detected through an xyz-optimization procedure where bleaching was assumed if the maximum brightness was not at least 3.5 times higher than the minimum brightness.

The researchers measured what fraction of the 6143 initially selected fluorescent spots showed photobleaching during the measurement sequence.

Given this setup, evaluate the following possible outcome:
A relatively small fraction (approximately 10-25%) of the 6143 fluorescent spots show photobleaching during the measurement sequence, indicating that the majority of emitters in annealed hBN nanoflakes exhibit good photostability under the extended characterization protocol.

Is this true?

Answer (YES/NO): NO